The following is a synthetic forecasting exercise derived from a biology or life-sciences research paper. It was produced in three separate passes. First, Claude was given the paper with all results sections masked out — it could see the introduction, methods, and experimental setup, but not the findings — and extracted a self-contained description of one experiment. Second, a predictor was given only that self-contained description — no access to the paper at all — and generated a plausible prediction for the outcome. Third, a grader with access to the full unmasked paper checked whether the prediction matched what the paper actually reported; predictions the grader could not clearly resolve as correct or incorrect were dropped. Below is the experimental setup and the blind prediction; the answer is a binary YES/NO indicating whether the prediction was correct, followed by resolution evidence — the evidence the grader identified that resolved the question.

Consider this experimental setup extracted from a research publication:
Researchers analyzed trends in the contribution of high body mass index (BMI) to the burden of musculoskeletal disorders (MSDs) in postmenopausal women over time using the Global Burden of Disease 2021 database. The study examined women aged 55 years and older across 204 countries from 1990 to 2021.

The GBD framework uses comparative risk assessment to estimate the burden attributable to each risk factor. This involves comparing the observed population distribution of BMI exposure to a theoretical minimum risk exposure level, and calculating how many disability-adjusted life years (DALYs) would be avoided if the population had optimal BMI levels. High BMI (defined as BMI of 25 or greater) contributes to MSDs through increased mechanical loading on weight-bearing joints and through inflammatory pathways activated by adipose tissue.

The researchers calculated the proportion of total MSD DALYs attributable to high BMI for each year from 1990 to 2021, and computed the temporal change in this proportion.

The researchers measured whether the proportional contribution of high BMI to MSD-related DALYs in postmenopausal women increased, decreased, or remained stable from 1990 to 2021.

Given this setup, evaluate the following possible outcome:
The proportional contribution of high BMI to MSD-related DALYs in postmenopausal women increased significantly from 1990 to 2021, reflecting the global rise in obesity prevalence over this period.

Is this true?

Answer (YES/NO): YES